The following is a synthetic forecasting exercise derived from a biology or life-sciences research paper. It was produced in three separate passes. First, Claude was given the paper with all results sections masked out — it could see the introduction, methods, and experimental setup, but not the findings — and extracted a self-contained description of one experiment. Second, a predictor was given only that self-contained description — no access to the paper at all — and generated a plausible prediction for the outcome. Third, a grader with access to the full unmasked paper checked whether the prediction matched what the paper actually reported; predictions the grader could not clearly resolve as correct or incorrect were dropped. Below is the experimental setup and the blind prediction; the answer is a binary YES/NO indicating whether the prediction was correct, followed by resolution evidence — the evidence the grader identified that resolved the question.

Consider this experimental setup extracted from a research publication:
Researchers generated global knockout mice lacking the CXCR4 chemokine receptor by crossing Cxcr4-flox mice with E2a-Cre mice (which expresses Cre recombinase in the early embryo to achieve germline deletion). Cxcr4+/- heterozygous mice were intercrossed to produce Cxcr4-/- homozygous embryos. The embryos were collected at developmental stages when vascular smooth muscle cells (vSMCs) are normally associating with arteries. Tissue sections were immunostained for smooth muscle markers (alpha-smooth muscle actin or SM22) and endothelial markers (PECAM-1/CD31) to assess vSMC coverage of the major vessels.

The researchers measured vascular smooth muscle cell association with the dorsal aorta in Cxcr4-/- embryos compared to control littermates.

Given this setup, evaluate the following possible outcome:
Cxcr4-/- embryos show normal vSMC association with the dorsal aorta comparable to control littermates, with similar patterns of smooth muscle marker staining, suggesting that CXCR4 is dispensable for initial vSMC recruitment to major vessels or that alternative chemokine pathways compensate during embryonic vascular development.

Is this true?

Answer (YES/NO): NO